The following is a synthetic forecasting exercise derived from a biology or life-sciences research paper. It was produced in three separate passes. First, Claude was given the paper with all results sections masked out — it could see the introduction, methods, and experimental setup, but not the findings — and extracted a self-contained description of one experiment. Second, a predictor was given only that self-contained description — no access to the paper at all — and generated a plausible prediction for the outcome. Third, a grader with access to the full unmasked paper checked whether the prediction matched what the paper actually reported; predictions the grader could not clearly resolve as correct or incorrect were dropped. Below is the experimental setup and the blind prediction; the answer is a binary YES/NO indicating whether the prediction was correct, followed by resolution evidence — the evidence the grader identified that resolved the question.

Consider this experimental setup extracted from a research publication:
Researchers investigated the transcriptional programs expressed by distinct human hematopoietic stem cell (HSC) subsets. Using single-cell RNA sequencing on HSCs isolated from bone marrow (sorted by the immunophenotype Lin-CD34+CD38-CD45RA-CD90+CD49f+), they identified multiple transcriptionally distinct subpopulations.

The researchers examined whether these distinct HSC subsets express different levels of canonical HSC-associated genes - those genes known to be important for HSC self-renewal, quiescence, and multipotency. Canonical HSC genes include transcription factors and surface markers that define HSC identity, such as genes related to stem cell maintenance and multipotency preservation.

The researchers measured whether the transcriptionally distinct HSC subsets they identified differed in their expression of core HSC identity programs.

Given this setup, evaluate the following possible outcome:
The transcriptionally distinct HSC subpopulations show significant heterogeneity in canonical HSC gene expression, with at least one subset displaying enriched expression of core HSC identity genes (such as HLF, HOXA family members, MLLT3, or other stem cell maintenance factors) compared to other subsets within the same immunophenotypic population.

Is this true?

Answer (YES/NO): YES